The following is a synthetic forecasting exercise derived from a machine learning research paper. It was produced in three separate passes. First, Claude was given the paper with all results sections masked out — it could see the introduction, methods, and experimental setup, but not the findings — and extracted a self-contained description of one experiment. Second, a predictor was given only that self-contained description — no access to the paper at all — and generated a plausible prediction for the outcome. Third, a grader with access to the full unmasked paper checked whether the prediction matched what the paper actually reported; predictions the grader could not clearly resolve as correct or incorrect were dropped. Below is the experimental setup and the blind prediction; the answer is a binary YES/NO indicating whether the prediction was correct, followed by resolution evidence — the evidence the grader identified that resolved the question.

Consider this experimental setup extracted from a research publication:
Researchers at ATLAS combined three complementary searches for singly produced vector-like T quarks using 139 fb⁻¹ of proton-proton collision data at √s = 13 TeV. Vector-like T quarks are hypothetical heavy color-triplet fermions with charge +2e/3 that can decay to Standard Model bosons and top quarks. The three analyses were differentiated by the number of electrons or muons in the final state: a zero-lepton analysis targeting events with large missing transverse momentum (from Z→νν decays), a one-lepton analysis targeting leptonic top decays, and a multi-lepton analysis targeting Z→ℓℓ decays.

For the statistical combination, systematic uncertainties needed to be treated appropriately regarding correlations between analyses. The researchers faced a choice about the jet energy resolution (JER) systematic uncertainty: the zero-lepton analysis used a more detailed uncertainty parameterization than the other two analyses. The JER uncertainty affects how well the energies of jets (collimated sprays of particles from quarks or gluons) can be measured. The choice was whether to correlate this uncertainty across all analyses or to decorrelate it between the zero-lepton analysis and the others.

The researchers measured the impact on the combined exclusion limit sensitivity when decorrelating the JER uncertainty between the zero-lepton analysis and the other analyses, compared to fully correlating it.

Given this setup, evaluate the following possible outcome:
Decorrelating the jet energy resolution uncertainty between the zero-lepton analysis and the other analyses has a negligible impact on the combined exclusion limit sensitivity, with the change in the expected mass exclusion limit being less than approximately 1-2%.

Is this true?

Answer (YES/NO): YES